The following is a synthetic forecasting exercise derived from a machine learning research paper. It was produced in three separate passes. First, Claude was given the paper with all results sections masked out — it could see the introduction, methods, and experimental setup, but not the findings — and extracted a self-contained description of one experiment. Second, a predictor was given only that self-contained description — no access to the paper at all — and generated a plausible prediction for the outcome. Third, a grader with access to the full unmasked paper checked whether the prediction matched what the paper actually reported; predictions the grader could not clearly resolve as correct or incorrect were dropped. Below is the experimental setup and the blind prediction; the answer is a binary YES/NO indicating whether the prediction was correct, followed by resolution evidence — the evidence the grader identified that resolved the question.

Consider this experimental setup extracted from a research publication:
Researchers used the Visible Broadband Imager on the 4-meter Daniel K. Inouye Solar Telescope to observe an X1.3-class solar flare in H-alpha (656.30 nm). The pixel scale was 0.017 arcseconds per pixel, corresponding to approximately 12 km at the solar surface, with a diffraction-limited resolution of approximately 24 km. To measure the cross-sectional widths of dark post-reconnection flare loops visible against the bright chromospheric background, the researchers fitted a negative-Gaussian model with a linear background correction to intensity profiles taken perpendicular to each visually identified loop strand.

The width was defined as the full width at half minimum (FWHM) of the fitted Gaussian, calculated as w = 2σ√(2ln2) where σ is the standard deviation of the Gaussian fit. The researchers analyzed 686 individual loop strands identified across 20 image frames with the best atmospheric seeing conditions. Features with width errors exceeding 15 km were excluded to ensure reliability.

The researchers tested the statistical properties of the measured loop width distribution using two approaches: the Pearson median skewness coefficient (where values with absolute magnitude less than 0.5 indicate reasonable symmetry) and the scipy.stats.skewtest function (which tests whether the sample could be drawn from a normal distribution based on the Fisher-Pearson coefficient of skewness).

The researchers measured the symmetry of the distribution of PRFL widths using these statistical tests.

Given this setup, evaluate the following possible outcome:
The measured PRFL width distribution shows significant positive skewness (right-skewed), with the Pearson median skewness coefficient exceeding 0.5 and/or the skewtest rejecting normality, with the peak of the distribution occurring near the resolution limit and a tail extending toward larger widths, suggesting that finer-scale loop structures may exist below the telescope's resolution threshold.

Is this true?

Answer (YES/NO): NO